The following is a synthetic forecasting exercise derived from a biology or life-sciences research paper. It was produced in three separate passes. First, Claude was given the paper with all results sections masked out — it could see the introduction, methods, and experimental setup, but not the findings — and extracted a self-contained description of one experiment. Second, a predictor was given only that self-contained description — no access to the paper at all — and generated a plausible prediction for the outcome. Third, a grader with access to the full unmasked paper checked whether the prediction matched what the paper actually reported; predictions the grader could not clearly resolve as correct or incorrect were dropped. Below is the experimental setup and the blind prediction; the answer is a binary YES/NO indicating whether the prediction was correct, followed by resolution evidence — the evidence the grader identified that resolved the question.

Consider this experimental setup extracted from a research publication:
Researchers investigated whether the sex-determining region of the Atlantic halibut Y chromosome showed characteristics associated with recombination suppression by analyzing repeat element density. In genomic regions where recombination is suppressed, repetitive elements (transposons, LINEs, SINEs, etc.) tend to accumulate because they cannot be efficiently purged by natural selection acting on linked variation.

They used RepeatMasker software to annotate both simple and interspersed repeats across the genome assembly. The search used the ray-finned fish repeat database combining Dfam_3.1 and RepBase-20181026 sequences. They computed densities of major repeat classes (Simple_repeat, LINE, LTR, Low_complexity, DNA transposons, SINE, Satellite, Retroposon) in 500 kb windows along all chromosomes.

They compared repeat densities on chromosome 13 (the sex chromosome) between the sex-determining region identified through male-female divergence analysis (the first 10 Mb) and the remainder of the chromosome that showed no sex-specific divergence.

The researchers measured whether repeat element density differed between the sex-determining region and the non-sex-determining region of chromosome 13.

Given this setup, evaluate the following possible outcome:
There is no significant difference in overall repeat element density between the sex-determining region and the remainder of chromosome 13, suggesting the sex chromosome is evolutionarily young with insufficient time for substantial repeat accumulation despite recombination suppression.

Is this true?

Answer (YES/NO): NO